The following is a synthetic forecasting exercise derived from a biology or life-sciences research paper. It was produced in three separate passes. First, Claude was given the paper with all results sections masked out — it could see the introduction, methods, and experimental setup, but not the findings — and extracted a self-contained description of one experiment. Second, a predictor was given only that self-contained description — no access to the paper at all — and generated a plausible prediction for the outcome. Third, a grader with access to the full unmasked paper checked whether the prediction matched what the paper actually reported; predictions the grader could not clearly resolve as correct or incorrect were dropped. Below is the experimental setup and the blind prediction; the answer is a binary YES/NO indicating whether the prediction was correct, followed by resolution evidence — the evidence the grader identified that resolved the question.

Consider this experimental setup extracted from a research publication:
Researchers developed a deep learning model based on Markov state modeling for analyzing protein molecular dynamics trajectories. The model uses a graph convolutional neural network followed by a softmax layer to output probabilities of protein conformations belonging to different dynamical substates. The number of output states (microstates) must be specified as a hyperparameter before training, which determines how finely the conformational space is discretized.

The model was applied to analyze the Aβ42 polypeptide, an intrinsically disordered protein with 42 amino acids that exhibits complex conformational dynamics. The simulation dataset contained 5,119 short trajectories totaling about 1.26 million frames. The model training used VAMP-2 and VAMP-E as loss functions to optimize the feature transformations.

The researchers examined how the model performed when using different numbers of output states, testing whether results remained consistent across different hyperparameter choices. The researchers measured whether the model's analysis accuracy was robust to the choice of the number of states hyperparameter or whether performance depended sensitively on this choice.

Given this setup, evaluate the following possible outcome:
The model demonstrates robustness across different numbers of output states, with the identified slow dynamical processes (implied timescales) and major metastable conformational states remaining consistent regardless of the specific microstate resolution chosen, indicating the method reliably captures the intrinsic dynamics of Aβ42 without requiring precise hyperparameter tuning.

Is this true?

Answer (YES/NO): NO